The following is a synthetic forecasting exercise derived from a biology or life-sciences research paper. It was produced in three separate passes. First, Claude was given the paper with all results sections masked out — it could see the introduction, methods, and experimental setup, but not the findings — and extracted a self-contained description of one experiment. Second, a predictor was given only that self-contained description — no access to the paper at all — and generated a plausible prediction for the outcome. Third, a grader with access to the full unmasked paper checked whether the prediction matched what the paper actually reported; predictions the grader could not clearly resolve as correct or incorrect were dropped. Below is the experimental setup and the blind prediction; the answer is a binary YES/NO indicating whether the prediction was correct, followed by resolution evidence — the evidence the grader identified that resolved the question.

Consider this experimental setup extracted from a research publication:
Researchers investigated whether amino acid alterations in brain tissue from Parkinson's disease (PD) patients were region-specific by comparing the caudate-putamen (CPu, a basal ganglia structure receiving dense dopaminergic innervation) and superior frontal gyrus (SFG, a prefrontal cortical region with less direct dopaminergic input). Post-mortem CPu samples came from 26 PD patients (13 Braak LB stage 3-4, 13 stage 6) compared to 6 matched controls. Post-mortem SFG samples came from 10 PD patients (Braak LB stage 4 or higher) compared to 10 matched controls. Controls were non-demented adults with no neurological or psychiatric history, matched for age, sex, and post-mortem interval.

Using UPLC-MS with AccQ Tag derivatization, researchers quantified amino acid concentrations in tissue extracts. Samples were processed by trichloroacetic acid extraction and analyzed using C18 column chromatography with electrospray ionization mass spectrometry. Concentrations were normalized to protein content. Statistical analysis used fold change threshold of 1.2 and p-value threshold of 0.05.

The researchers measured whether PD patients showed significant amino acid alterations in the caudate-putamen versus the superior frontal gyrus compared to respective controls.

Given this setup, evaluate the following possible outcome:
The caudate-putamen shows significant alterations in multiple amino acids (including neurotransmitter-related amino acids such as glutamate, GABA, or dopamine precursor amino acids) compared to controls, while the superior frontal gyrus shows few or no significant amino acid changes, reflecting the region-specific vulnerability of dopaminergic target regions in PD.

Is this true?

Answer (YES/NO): NO